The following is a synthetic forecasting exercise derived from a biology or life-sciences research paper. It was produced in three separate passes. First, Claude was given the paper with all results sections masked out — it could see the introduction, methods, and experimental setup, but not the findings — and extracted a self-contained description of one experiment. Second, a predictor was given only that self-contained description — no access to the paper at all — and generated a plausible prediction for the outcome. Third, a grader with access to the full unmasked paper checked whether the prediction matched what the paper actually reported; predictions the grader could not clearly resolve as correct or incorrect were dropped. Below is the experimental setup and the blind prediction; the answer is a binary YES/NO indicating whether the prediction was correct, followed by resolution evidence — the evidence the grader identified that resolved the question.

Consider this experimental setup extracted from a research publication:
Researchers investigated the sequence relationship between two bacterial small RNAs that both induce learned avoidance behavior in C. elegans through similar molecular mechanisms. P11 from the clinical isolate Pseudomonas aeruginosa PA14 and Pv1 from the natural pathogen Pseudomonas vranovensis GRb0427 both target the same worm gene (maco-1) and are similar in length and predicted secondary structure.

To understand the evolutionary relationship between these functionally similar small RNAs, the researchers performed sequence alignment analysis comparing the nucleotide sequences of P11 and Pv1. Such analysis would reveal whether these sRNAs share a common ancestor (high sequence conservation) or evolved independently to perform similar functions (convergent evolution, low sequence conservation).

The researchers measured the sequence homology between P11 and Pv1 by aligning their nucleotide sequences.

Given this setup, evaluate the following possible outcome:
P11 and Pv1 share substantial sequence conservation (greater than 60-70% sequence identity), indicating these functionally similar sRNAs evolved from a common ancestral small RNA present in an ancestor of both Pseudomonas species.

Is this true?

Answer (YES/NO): NO